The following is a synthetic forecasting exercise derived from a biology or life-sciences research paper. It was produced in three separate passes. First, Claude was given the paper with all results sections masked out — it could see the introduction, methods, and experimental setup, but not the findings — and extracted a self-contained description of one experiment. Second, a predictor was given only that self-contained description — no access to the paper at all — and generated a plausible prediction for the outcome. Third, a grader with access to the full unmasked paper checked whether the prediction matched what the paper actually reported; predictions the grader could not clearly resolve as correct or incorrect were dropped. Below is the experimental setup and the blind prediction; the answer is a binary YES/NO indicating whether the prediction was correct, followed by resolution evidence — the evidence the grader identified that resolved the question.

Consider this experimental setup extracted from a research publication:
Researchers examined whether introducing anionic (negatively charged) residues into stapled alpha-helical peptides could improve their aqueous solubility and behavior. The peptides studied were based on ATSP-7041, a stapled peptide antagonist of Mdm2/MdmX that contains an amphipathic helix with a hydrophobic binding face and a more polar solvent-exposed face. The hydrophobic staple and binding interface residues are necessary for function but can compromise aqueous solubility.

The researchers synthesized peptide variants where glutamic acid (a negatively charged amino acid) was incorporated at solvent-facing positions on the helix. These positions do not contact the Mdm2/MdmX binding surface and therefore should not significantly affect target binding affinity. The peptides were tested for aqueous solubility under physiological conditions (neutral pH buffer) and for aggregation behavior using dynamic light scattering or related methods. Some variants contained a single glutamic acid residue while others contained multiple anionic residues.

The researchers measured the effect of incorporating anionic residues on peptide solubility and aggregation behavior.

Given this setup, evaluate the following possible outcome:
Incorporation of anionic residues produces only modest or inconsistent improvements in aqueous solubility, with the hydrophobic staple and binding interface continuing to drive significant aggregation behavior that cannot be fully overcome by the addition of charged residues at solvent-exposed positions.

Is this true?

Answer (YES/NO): NO